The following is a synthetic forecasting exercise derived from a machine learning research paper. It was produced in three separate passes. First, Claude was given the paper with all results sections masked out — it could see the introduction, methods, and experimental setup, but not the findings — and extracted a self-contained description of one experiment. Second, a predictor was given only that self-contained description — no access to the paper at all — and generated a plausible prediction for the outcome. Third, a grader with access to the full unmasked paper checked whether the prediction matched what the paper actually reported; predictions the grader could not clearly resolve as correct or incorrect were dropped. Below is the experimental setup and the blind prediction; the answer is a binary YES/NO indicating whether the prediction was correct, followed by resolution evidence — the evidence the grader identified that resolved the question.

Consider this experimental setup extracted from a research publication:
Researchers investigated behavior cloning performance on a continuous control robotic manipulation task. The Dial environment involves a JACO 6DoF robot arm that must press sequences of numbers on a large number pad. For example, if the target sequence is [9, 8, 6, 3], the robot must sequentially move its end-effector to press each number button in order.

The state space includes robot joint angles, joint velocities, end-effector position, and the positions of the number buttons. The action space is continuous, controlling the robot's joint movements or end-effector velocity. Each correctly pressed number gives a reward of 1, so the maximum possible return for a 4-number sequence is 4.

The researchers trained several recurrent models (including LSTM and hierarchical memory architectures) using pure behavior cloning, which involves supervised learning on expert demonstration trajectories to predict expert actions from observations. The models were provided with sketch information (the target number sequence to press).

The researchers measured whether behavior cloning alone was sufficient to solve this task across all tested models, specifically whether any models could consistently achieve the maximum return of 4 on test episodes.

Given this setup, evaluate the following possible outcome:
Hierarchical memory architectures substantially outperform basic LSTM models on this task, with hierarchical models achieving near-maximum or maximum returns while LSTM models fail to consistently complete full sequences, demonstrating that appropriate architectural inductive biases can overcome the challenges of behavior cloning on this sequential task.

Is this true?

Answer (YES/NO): NO